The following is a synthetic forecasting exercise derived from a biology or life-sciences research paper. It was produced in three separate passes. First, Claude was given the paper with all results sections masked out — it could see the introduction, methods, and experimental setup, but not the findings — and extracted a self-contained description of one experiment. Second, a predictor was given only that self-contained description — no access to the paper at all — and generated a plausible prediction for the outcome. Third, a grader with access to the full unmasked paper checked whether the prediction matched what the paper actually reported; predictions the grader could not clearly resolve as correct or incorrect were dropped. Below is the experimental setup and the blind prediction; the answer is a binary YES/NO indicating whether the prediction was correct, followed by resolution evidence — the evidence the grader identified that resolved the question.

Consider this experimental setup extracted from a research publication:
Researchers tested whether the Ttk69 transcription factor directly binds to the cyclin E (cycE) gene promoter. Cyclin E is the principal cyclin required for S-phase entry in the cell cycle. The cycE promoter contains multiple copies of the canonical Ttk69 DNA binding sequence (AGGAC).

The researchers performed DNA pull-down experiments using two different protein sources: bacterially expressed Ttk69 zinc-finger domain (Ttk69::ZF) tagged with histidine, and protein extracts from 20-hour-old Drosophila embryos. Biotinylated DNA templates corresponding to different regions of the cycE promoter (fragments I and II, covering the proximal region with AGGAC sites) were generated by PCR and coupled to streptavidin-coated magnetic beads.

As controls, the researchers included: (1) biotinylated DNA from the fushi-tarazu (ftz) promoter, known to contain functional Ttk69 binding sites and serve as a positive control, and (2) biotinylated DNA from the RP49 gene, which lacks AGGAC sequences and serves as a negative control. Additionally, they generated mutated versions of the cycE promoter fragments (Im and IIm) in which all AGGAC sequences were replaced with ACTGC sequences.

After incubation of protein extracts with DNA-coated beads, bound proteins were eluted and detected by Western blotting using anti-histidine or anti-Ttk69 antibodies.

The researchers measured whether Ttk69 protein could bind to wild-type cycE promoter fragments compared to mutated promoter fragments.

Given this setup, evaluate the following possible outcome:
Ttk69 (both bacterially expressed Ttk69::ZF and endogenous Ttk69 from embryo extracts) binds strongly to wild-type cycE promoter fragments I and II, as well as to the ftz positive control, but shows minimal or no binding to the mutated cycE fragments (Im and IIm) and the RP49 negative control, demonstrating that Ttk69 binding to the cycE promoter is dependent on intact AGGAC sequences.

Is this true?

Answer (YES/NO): NO